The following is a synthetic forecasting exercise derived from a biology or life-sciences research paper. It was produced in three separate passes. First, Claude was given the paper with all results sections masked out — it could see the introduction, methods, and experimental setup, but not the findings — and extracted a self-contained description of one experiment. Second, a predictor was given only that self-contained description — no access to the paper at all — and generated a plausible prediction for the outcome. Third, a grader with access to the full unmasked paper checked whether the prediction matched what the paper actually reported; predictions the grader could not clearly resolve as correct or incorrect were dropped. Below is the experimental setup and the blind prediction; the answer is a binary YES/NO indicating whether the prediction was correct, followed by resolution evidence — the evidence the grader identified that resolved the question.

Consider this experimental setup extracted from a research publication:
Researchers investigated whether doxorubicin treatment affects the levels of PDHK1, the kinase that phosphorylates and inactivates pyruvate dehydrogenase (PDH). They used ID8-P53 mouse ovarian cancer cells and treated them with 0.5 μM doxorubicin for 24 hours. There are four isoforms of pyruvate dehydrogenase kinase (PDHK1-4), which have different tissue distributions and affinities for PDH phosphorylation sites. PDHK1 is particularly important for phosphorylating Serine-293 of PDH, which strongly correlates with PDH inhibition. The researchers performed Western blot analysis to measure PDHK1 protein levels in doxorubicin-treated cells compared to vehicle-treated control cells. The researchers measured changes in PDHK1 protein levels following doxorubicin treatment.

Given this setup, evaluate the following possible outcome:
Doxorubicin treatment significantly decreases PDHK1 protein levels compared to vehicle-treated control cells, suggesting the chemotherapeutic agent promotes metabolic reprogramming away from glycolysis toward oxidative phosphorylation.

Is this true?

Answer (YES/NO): YES